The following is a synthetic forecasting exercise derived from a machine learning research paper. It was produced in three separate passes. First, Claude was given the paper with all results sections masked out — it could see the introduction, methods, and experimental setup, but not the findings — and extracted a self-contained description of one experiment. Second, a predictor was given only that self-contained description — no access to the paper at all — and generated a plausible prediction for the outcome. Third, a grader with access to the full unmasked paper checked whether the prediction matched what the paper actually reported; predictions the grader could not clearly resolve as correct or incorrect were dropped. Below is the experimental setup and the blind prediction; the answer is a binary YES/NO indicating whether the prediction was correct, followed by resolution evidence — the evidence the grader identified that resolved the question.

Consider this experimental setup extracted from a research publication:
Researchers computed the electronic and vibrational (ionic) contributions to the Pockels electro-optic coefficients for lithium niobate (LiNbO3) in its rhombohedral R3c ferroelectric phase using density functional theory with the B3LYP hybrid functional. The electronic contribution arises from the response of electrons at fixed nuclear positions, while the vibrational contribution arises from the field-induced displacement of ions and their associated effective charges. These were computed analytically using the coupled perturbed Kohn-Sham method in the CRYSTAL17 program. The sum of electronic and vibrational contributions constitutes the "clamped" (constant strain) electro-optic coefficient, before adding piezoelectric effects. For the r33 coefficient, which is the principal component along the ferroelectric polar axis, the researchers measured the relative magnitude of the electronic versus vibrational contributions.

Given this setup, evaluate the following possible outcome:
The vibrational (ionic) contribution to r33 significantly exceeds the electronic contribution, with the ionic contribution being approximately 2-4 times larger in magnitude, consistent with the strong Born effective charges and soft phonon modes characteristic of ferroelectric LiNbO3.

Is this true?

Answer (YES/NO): YES